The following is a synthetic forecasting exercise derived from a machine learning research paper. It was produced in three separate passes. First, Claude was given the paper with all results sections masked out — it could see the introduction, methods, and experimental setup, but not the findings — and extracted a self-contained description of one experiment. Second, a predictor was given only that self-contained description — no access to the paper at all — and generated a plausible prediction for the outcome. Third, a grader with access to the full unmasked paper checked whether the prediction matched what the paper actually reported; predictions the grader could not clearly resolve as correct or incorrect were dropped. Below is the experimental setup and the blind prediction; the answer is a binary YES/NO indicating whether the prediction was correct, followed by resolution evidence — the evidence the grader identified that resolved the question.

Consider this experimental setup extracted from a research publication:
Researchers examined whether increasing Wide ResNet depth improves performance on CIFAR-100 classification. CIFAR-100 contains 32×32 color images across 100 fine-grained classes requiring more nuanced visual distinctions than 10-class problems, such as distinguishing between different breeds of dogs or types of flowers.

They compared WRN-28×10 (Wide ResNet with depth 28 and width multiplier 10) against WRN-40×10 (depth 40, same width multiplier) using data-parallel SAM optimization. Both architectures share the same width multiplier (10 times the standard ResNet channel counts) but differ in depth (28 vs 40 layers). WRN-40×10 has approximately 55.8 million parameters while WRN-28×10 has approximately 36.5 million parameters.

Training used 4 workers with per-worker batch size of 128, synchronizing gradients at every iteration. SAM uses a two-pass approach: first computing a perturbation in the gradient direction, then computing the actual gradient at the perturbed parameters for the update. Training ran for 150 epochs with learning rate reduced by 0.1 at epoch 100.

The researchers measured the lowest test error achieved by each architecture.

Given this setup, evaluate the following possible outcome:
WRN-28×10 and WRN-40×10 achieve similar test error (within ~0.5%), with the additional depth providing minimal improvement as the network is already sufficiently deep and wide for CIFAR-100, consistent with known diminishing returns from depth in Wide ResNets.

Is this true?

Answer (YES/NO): YES